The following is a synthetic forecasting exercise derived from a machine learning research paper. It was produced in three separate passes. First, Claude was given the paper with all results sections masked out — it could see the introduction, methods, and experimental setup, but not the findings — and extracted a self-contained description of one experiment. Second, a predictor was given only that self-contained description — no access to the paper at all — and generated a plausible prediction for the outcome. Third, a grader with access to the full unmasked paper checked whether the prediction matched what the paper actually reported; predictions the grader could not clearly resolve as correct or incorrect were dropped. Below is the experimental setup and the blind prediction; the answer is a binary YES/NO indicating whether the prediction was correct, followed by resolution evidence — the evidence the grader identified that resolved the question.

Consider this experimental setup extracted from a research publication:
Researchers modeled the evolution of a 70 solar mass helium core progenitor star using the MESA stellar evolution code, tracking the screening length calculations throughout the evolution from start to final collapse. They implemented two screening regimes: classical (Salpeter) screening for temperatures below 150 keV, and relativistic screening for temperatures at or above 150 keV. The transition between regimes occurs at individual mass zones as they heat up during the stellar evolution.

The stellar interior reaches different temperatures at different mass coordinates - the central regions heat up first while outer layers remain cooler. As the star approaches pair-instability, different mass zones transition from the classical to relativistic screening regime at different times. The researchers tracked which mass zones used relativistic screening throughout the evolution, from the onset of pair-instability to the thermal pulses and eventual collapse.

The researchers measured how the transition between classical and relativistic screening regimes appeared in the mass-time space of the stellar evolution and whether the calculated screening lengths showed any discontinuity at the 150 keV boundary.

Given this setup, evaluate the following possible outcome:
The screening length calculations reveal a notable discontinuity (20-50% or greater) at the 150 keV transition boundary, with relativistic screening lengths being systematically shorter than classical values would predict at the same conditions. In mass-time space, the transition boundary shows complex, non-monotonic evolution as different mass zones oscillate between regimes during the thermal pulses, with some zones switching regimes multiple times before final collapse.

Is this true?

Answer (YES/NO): NO